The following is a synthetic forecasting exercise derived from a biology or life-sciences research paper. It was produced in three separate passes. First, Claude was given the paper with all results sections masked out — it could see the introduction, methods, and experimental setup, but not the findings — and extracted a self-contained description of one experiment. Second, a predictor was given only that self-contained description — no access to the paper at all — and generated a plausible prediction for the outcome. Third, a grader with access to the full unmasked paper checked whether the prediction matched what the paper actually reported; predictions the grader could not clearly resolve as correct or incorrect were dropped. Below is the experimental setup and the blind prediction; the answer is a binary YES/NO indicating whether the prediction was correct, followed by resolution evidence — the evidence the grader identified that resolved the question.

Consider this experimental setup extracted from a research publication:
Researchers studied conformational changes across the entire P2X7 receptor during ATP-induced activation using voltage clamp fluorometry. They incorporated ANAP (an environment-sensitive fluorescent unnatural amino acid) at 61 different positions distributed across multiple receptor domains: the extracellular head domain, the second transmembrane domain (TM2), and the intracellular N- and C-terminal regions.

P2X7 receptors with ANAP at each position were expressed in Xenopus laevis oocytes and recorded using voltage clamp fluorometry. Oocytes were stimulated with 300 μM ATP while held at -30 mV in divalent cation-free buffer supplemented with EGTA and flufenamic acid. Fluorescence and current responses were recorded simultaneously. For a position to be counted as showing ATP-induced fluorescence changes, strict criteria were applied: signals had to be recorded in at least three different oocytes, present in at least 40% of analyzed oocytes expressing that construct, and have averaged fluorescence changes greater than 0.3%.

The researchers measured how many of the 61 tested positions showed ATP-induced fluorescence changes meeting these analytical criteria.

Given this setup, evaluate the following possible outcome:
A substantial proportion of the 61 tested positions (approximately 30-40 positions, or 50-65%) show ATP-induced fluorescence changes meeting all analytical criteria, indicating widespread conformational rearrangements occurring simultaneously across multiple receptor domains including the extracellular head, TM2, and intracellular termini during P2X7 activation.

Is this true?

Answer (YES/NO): NO